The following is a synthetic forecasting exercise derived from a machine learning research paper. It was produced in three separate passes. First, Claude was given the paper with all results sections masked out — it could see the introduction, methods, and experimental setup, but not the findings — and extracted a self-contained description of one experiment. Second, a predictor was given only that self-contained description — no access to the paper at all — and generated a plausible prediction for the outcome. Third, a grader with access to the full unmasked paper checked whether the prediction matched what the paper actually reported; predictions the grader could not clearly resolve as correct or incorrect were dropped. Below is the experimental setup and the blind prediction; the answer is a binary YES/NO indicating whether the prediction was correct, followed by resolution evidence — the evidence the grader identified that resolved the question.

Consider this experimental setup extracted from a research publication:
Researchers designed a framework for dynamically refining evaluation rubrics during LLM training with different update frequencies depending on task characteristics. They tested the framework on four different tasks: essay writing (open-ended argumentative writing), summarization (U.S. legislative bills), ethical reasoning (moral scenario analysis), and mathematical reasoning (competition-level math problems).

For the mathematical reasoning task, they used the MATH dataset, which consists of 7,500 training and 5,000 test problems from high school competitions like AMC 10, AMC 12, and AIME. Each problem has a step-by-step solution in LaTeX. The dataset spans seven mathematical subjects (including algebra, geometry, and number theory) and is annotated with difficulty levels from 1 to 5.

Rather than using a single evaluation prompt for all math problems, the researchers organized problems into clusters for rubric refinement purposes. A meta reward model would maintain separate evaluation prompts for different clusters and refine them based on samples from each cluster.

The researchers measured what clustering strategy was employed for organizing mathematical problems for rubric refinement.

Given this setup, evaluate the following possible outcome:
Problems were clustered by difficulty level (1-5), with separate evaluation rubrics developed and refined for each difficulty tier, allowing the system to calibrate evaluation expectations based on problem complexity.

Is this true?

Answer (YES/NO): NO